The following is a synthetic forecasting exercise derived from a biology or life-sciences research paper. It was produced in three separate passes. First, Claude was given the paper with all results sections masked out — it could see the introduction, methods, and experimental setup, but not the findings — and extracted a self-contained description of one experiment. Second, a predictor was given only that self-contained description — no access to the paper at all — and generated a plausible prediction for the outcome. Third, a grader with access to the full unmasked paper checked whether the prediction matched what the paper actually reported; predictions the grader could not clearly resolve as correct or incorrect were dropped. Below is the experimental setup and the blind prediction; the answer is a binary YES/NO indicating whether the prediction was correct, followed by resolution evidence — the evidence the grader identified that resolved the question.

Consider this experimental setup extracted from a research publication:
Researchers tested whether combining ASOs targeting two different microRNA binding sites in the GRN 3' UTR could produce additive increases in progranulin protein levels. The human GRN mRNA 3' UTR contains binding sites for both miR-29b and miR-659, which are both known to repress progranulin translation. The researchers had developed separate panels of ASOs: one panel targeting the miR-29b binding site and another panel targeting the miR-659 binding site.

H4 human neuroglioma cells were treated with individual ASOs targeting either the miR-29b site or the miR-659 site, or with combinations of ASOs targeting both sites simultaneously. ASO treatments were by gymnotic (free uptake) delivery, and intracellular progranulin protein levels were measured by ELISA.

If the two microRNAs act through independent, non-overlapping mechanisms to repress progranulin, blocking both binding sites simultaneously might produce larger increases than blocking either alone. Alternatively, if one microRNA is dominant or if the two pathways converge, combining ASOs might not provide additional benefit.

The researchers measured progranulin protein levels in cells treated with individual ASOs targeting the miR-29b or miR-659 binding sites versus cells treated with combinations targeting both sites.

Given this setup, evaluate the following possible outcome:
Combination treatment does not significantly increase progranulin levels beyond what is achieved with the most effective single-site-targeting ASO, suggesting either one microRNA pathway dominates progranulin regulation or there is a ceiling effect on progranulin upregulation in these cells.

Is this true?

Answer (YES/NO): NO